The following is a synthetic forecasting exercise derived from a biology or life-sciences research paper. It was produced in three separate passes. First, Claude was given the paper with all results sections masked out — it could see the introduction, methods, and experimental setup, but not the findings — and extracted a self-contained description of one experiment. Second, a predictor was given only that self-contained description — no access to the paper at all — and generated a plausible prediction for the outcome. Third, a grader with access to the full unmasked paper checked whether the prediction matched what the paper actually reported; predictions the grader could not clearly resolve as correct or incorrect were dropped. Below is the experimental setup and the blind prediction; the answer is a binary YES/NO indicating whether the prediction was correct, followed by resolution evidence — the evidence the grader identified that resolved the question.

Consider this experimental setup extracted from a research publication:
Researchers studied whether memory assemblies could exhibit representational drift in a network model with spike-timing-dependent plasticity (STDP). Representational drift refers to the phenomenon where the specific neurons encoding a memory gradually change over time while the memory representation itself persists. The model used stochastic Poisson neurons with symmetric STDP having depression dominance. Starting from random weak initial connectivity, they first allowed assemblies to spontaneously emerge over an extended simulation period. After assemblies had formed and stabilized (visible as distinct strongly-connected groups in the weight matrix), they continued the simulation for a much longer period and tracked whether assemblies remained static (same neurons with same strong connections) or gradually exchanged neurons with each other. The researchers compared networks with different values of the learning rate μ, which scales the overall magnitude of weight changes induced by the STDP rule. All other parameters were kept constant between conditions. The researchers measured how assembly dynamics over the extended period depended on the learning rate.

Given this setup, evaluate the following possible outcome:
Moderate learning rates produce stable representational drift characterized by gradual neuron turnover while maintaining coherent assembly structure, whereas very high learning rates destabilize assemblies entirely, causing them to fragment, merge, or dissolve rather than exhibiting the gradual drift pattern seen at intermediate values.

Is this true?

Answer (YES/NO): YES